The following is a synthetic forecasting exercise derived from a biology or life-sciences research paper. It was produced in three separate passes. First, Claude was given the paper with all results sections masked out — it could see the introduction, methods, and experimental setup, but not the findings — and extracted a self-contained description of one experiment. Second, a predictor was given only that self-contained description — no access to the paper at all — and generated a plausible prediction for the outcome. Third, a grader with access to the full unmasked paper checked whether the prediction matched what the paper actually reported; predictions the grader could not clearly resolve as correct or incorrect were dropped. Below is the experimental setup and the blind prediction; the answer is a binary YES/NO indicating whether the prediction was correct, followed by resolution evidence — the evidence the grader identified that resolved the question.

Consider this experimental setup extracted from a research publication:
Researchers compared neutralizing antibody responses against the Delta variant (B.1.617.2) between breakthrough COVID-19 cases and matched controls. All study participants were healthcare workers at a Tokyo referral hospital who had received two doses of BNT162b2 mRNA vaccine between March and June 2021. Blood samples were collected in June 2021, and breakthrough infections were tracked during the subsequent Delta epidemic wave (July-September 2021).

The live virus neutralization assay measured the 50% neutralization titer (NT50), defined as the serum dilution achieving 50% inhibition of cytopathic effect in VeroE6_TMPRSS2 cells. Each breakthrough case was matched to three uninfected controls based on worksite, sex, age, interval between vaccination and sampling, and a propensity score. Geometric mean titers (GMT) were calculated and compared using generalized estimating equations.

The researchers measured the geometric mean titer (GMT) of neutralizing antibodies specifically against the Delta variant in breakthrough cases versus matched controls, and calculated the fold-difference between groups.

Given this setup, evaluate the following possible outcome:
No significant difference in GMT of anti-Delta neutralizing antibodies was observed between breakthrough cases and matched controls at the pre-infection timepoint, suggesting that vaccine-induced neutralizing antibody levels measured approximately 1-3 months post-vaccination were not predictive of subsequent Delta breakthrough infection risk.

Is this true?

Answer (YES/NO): YES